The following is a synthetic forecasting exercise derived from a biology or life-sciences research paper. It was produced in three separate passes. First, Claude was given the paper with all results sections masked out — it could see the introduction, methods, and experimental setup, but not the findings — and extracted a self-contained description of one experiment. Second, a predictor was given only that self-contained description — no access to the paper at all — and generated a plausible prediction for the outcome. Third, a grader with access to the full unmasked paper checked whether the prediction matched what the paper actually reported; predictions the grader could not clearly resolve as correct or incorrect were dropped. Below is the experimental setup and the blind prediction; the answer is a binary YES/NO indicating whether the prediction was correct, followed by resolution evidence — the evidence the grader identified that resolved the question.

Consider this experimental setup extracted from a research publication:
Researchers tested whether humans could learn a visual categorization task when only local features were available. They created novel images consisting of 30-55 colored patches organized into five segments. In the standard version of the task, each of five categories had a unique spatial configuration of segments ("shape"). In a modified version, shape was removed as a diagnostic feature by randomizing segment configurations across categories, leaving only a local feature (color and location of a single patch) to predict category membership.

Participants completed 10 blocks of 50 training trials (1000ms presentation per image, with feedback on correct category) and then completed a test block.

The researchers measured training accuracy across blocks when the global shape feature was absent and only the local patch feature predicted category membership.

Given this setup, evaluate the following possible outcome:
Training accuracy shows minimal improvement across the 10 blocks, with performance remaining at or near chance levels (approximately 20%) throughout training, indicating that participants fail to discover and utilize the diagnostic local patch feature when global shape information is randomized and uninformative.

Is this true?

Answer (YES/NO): YES